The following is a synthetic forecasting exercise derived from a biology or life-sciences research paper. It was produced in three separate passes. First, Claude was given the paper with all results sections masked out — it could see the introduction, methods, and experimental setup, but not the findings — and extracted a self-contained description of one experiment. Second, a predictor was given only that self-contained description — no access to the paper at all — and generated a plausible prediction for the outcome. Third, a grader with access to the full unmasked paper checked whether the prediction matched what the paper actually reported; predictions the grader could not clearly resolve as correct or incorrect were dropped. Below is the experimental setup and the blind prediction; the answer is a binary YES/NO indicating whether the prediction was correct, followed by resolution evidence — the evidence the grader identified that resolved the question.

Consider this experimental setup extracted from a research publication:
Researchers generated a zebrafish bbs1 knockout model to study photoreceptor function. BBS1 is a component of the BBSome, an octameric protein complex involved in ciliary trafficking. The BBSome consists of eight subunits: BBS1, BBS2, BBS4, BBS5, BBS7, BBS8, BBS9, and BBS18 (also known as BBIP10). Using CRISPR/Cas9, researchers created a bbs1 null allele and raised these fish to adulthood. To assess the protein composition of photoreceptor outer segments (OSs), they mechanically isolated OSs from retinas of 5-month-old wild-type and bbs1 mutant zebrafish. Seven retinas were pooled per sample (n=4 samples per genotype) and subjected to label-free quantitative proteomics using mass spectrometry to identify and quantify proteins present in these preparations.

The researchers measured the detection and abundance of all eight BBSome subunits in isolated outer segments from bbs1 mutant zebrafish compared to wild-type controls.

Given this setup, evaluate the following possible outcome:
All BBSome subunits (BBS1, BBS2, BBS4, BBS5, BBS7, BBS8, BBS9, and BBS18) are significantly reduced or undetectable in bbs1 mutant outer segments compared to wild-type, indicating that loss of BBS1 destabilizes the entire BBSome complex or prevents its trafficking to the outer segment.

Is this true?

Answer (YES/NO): YES